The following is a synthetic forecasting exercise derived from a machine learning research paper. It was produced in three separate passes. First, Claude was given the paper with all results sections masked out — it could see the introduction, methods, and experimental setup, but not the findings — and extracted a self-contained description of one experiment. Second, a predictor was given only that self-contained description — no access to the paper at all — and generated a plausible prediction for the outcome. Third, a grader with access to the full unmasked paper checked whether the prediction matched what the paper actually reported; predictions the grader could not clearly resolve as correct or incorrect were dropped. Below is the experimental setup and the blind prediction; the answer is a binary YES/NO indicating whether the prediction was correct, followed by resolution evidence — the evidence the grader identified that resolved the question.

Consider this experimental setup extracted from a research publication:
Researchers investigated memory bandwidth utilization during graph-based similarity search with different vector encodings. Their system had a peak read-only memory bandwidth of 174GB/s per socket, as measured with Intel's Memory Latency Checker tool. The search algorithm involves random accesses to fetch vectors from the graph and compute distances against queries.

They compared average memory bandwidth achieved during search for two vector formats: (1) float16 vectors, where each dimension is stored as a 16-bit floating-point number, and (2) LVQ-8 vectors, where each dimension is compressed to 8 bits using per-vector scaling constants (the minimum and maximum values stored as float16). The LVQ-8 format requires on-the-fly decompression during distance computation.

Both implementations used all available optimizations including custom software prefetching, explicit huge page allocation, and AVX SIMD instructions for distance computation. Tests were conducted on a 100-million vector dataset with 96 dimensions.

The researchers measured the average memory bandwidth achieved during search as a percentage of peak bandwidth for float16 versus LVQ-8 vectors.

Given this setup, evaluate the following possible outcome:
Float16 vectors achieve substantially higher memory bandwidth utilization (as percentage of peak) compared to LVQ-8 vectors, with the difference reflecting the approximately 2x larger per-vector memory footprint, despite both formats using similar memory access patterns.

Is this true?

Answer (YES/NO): NO